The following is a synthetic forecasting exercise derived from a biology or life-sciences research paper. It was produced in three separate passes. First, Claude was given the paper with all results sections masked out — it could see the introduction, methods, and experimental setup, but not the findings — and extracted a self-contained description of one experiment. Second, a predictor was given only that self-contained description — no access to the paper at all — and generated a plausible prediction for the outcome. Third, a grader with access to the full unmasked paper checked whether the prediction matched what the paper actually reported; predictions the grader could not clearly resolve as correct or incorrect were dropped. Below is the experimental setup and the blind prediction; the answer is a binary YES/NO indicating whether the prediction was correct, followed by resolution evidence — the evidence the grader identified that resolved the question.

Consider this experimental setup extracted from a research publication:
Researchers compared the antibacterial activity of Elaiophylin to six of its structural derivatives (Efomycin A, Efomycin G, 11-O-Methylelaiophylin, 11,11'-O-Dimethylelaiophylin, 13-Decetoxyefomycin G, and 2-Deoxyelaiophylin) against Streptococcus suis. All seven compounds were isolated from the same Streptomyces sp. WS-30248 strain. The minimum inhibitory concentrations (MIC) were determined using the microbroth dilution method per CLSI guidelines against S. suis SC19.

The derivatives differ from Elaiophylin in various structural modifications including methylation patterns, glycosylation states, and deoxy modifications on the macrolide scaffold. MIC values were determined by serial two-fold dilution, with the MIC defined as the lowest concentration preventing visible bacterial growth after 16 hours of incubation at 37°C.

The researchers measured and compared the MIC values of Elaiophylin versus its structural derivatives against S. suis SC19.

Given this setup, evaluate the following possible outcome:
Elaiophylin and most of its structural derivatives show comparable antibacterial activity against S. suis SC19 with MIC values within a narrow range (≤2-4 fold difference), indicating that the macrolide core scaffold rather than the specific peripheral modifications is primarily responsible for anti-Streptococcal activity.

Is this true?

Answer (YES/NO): NO